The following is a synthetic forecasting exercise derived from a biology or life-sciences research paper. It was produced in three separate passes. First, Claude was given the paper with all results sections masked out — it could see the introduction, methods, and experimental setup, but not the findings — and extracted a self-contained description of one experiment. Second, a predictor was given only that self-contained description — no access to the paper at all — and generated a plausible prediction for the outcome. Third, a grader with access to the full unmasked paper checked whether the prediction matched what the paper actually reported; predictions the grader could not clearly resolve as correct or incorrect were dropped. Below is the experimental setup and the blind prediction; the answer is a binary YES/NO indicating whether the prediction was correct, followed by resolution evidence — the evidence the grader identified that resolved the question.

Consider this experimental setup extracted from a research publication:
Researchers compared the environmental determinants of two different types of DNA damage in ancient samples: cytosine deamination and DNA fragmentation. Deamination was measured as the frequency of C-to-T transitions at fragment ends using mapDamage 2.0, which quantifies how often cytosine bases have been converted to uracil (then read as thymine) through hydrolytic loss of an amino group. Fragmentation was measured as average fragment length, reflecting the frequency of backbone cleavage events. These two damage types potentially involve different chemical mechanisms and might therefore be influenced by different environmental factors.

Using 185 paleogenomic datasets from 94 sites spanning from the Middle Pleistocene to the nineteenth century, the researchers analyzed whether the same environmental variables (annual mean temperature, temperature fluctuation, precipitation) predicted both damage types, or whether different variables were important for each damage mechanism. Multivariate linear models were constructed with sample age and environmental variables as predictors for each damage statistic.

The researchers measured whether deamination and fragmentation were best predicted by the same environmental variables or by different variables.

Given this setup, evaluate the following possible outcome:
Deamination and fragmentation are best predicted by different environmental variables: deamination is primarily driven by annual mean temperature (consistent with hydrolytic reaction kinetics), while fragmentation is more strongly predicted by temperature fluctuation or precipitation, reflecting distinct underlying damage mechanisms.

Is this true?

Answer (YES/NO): YES